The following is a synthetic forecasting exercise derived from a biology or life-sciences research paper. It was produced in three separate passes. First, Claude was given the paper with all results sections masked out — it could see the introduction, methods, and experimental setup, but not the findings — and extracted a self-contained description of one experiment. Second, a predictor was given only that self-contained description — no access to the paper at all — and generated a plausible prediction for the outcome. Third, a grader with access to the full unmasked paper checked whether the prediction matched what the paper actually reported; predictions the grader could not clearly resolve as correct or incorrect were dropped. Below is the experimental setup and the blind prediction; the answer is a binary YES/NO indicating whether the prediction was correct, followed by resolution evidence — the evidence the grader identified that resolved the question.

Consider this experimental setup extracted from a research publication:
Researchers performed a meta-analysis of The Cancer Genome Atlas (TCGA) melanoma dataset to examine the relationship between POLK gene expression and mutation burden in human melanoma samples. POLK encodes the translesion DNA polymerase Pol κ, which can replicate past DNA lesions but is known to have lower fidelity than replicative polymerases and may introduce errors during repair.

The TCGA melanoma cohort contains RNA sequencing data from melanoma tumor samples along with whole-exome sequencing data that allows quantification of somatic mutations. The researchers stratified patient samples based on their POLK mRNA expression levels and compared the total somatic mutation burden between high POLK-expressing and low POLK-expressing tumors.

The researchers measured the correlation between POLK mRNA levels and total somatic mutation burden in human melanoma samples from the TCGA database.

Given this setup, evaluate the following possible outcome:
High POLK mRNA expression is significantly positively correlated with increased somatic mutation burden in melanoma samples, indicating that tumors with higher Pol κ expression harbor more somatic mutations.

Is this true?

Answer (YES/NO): NO